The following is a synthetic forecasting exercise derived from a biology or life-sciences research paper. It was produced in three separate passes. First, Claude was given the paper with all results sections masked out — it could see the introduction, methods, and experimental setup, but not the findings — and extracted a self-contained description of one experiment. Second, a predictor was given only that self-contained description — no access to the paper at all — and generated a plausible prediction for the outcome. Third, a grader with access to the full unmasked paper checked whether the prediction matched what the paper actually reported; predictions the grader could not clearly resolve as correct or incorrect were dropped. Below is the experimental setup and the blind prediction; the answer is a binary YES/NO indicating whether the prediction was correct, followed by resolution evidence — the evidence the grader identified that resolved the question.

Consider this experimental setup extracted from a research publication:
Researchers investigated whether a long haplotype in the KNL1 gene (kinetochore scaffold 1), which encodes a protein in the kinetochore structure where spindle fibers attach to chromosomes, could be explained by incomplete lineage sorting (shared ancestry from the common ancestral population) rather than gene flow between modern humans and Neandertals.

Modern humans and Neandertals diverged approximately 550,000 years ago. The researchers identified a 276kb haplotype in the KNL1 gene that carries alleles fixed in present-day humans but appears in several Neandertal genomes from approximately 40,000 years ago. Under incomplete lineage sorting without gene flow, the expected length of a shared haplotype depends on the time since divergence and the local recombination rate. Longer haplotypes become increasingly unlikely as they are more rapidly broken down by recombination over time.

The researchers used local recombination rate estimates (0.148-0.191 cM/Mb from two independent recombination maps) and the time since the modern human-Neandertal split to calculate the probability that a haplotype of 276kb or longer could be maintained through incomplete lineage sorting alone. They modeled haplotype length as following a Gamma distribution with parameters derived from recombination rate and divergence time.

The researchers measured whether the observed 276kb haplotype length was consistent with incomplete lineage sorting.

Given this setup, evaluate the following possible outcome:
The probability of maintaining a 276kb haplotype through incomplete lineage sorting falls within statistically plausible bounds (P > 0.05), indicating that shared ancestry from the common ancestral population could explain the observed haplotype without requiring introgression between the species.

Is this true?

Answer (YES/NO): NO